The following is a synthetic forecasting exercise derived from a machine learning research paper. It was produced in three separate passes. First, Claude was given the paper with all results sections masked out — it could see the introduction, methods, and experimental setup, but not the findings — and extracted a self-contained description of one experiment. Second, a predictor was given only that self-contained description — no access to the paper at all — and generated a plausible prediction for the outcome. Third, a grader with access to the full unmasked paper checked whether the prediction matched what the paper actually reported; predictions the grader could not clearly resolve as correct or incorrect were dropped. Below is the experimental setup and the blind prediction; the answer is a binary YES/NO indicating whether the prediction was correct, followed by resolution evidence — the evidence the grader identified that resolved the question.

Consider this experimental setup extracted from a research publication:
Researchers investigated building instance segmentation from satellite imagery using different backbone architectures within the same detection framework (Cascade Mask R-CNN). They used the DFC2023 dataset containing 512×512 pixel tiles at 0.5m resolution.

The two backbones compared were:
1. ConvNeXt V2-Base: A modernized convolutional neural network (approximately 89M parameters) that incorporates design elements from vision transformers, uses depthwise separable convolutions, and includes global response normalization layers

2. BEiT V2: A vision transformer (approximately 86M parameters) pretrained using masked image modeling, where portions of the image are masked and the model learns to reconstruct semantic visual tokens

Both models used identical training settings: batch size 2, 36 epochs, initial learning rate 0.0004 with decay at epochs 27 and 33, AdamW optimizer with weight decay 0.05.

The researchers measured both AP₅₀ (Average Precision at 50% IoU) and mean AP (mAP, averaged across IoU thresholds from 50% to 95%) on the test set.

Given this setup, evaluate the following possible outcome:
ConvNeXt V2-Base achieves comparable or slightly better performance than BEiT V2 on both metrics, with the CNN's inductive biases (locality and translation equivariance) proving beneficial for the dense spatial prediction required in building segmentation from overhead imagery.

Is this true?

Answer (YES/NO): NO